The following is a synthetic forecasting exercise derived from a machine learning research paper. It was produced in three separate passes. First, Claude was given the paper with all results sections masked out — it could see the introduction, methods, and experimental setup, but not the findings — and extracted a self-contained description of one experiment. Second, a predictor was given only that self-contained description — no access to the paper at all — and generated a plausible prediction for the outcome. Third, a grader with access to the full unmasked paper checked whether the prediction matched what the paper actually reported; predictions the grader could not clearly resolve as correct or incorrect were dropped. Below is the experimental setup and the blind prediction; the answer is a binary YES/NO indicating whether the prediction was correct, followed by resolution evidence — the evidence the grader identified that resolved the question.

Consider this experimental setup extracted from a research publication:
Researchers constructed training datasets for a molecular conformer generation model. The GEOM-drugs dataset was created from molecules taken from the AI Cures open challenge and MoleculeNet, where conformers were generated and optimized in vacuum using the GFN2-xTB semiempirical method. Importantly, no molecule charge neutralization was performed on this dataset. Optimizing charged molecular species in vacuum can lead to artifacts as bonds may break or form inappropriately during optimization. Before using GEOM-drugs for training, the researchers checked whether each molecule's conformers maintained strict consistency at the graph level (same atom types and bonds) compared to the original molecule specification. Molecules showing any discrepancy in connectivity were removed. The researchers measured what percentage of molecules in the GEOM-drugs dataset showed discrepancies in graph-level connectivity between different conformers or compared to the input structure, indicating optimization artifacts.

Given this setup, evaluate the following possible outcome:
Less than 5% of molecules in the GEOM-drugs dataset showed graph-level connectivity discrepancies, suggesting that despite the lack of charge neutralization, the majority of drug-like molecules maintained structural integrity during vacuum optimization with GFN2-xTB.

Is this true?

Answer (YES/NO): YES